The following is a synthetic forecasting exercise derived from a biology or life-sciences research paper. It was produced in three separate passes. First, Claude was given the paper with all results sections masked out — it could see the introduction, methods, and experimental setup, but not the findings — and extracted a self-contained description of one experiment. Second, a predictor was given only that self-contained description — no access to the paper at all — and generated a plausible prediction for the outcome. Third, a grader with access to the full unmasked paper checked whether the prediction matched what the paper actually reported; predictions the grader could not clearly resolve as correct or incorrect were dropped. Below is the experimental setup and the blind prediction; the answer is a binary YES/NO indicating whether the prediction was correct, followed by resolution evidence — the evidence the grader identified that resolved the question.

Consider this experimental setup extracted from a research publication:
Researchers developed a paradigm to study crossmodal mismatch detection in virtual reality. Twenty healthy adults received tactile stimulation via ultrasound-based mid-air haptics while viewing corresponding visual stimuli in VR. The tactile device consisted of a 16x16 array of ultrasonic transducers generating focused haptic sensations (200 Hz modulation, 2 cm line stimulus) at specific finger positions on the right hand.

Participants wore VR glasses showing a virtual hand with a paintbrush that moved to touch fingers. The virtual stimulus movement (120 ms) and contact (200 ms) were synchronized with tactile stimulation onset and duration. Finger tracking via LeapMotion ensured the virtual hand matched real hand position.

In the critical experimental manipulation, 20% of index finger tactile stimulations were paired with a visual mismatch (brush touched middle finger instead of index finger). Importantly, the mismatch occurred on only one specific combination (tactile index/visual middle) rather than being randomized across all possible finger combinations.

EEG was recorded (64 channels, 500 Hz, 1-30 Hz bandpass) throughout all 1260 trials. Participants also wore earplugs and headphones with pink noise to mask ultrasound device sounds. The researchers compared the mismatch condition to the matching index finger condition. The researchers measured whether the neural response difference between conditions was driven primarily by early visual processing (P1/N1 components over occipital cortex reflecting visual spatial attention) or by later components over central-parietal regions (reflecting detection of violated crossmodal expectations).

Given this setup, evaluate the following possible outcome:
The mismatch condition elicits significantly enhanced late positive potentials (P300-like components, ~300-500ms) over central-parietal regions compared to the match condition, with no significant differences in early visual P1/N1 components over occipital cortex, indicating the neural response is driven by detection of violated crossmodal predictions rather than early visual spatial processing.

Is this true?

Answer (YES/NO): NO